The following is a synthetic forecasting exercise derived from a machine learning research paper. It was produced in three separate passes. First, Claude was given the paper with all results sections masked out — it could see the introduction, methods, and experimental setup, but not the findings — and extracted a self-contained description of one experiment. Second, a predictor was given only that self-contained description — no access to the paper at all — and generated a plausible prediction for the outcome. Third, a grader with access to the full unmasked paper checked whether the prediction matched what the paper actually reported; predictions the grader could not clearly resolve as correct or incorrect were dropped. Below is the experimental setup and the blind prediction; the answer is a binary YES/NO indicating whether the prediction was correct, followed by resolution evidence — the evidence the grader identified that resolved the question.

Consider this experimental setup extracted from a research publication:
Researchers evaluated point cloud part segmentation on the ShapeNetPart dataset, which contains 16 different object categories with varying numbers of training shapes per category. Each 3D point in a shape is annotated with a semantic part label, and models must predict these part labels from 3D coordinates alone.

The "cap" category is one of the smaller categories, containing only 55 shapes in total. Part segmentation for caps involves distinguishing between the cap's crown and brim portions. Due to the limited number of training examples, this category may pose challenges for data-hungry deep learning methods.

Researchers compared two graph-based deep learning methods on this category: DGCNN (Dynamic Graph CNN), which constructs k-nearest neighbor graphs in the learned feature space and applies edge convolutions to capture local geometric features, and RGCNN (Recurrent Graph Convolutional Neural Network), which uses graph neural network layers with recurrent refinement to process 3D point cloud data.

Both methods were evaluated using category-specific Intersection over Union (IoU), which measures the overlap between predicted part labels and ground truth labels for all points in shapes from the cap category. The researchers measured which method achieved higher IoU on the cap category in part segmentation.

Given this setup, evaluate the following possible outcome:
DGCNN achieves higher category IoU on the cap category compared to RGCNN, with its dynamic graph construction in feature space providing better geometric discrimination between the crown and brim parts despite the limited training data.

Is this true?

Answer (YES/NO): NO